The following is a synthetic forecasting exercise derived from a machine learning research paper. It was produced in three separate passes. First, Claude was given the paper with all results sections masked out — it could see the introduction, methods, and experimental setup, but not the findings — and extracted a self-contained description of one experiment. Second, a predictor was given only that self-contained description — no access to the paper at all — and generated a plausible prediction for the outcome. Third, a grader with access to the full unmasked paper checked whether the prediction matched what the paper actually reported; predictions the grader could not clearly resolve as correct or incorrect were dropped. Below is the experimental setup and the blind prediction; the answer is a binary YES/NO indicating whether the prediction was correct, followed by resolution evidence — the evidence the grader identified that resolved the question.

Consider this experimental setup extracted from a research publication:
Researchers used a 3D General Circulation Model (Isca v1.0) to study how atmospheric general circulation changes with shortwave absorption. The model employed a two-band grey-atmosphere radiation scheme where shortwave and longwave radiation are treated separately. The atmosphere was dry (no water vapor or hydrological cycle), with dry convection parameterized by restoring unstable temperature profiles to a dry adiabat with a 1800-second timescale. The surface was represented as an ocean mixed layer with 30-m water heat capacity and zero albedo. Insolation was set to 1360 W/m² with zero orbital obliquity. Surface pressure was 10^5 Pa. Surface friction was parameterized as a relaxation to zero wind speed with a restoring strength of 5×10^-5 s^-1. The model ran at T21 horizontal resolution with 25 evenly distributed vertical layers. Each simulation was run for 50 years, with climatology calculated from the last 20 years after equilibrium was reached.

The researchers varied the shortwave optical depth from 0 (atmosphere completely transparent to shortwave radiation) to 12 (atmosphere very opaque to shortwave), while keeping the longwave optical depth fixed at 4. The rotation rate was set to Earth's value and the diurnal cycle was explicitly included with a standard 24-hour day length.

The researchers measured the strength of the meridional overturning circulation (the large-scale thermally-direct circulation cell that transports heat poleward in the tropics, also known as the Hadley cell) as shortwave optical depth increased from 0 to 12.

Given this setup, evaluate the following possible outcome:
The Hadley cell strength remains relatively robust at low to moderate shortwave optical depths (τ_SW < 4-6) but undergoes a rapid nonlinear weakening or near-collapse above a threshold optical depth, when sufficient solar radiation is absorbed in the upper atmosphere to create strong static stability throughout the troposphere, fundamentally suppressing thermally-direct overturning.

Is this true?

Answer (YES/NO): NO